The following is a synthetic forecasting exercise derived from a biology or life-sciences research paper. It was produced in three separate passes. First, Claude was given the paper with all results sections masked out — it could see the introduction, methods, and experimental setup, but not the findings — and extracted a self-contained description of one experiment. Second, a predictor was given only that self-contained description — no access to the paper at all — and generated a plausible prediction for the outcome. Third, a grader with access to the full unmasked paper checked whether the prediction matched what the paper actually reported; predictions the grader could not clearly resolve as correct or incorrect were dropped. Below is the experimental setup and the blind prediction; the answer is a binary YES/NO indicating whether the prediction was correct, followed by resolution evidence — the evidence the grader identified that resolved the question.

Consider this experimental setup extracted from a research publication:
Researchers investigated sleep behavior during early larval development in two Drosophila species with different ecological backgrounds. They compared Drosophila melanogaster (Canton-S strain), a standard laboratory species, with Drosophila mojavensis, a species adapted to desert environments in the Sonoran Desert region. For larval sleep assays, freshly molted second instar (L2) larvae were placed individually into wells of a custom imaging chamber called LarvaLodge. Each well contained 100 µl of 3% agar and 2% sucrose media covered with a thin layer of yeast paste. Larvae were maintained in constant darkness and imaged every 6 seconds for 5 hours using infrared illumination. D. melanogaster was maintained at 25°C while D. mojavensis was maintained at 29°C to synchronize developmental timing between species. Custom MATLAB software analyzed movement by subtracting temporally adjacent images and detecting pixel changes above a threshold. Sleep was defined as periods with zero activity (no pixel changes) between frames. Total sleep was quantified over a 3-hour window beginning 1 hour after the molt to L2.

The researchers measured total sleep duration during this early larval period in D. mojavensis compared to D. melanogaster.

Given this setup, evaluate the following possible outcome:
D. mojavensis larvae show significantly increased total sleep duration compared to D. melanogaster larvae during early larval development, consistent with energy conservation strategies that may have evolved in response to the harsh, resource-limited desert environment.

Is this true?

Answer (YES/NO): NO